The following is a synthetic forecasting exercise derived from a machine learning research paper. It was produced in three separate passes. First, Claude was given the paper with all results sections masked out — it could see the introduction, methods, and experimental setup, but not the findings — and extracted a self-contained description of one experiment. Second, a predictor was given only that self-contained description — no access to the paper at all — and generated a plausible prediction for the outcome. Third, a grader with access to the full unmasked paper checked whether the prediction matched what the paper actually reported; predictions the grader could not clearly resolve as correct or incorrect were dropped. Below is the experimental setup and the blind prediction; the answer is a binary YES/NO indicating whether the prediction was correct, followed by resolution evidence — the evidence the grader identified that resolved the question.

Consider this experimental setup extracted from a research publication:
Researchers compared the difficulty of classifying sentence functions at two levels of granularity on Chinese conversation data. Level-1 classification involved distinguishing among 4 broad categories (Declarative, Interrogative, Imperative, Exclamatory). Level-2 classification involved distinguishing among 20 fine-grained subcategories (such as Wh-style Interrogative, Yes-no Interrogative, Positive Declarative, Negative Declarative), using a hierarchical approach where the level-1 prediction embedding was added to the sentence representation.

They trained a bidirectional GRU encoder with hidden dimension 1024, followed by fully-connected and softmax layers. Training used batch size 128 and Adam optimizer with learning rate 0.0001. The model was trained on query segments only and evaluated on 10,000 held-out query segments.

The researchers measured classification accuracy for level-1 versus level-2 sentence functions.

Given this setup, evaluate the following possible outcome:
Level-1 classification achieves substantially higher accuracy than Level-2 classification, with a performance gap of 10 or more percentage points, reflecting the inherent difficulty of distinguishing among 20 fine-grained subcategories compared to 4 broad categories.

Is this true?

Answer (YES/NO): YES